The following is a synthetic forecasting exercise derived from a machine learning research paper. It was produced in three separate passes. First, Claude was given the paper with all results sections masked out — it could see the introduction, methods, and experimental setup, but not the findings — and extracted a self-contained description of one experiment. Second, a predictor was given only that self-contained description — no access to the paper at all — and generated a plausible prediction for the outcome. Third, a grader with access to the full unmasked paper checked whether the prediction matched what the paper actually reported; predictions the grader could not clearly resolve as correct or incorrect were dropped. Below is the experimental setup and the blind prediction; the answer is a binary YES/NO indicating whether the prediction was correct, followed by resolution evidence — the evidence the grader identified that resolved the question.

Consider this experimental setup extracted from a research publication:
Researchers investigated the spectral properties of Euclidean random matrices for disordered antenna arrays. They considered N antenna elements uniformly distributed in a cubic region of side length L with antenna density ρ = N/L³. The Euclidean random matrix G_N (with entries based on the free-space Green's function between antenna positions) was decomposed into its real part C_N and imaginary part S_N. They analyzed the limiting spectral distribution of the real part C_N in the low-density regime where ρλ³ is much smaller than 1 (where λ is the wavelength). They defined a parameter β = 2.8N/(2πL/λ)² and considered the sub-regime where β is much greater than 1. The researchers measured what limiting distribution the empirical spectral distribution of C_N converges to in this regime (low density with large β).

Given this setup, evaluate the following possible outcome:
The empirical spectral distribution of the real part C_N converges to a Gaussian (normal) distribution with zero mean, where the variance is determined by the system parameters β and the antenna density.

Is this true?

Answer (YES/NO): NO